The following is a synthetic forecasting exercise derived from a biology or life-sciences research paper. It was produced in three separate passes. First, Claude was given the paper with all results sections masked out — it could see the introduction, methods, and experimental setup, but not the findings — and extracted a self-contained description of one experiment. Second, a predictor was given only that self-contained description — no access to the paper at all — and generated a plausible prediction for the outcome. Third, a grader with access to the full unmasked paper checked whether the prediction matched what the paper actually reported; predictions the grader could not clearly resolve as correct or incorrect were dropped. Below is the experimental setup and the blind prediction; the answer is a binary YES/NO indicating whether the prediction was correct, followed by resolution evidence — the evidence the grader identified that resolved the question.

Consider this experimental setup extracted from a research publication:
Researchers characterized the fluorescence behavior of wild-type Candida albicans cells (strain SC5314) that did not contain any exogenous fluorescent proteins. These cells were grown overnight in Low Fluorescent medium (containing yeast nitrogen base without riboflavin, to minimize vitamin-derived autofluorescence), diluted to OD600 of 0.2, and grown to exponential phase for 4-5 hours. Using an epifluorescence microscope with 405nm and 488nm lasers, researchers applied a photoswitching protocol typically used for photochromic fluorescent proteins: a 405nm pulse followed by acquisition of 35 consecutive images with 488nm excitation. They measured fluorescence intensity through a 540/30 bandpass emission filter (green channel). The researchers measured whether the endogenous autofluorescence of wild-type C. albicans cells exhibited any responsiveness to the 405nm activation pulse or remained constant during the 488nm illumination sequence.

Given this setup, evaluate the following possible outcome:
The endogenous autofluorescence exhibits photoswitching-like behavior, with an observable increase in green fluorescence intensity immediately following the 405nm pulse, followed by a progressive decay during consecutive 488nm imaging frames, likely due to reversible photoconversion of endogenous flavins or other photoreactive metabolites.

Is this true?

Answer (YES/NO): NO